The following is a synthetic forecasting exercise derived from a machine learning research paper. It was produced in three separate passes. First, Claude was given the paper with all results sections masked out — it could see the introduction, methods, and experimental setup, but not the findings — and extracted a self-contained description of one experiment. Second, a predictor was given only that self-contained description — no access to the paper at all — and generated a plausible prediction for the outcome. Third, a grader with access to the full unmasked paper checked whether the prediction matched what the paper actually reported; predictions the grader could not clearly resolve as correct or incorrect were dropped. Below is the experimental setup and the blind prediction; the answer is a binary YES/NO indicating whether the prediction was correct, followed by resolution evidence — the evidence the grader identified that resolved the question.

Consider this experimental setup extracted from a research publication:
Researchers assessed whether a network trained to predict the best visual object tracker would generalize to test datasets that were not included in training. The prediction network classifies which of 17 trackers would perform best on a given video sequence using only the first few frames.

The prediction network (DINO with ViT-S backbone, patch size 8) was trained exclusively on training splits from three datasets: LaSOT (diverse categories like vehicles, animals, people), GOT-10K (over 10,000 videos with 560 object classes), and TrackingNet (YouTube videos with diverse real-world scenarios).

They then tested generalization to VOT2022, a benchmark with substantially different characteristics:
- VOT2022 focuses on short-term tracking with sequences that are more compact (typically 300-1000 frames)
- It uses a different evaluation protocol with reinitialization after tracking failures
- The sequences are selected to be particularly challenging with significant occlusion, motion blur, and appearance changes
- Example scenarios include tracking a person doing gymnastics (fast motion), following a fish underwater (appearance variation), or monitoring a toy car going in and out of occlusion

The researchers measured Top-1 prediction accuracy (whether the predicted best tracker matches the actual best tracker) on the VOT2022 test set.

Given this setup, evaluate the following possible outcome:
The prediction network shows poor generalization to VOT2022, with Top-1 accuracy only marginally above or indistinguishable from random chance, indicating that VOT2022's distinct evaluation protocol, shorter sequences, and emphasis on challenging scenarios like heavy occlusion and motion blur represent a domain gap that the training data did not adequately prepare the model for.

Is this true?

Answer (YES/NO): NO